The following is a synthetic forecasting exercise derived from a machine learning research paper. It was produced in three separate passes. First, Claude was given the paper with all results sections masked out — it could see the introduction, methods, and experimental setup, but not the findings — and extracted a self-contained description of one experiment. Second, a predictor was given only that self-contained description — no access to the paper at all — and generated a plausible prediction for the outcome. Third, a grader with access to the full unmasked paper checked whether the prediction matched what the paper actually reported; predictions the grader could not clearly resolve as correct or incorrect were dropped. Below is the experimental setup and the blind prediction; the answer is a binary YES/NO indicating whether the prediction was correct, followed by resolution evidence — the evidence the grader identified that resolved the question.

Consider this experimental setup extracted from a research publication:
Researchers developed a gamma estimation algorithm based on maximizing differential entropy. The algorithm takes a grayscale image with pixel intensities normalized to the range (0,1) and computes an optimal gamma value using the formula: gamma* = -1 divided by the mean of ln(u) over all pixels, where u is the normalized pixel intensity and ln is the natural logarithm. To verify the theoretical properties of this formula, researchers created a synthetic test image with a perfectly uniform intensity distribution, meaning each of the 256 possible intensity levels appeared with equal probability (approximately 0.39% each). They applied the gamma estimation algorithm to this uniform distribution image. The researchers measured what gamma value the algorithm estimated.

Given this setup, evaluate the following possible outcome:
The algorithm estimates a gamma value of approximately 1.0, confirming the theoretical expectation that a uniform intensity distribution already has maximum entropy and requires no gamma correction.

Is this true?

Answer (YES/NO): YES